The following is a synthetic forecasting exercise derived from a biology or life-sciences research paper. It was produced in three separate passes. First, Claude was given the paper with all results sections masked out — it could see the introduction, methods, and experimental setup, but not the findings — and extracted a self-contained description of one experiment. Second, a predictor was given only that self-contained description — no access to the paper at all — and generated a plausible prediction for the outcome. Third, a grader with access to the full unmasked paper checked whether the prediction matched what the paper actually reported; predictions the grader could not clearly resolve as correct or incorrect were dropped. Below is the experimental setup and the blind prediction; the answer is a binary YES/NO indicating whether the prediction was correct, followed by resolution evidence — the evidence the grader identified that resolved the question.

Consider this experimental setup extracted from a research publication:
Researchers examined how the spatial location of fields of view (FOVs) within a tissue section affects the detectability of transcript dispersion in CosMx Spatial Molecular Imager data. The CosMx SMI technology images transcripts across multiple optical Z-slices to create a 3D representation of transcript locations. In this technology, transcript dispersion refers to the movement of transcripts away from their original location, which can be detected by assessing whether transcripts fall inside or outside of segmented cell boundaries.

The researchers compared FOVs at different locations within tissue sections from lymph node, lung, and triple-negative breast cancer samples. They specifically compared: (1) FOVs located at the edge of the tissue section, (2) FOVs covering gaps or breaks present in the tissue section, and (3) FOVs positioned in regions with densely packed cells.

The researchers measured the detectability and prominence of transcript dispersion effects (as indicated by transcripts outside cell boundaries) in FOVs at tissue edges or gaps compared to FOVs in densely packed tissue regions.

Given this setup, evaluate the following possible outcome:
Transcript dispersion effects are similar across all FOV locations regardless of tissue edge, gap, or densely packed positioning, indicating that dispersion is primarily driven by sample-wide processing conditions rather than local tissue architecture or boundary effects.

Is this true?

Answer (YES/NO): NO